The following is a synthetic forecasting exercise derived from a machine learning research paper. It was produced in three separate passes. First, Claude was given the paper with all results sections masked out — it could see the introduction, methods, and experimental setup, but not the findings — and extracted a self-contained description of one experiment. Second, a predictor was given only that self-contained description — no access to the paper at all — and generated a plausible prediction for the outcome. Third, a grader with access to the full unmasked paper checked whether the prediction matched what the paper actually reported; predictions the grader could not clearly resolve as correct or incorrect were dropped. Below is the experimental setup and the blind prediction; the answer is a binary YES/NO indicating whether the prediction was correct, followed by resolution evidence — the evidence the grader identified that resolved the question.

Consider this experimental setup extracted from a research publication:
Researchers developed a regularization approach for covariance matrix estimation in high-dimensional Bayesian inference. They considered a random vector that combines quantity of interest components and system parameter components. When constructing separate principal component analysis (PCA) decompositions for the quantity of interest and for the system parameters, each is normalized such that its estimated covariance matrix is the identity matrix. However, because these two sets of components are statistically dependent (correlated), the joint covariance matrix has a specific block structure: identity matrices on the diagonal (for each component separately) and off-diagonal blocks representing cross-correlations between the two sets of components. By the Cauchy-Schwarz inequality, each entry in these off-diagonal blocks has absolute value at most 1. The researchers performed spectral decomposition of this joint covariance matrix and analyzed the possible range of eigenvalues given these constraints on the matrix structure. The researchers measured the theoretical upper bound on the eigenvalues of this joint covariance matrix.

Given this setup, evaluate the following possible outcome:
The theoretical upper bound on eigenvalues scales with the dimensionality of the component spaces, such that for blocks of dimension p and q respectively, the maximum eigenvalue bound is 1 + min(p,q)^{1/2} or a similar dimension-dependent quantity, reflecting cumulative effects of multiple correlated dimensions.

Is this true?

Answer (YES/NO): NO